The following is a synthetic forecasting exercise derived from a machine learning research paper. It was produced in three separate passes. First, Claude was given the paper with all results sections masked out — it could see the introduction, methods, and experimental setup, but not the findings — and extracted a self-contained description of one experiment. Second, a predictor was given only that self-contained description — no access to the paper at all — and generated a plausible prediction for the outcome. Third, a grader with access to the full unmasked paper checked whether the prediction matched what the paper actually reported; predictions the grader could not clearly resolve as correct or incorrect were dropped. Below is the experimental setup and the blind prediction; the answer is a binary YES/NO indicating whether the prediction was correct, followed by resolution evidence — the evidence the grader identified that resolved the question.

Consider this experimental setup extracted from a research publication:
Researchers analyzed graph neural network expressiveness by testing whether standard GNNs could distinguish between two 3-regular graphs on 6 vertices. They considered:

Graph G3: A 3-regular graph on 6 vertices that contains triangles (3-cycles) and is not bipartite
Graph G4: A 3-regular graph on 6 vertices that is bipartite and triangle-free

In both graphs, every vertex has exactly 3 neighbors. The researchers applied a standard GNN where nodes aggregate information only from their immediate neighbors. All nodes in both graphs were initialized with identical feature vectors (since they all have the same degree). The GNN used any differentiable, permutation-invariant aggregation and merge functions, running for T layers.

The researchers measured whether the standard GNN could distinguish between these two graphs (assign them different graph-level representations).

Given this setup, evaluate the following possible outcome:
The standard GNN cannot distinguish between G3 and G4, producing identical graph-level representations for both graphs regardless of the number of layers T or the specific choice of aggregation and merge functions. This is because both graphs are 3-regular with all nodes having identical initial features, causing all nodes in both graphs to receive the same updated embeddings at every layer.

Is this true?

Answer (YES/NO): YES